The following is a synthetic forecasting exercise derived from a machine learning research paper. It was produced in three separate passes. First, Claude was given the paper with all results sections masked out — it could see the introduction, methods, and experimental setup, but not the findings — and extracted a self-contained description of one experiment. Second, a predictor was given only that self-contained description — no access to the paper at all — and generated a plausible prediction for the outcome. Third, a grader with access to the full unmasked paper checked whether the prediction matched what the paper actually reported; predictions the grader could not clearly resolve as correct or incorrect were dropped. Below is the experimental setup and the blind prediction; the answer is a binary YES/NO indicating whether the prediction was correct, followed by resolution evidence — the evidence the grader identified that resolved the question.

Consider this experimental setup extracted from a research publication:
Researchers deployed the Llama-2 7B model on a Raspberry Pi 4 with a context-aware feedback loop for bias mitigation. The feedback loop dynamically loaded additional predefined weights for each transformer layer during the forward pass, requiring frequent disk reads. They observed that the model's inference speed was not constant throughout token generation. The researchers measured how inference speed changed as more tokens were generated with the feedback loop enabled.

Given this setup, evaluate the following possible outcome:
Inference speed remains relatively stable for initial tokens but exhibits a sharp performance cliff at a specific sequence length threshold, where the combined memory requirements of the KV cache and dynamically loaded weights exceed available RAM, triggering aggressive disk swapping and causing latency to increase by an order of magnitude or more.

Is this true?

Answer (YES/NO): NO